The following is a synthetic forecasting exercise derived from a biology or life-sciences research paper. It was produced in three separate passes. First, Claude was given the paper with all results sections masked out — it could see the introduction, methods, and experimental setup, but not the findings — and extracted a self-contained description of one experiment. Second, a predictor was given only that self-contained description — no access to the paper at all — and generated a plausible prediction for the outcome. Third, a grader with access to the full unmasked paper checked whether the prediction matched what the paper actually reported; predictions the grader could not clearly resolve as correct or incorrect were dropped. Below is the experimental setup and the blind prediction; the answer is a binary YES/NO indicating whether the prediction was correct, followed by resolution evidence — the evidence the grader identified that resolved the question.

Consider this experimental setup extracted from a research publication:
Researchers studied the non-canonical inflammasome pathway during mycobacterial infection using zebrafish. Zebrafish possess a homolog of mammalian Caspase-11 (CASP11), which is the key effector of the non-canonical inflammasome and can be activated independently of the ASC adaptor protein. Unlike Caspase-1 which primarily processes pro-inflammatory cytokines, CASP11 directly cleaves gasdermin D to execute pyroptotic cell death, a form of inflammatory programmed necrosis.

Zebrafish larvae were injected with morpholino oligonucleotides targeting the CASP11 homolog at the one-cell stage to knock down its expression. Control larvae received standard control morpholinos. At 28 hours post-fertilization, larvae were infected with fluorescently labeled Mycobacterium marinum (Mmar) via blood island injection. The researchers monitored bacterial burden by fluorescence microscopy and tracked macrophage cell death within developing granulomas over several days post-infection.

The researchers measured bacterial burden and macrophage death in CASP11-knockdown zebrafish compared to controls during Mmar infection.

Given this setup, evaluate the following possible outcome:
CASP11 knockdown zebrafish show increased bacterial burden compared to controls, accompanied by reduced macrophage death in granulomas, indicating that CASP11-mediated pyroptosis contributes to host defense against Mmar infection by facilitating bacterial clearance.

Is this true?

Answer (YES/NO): NO